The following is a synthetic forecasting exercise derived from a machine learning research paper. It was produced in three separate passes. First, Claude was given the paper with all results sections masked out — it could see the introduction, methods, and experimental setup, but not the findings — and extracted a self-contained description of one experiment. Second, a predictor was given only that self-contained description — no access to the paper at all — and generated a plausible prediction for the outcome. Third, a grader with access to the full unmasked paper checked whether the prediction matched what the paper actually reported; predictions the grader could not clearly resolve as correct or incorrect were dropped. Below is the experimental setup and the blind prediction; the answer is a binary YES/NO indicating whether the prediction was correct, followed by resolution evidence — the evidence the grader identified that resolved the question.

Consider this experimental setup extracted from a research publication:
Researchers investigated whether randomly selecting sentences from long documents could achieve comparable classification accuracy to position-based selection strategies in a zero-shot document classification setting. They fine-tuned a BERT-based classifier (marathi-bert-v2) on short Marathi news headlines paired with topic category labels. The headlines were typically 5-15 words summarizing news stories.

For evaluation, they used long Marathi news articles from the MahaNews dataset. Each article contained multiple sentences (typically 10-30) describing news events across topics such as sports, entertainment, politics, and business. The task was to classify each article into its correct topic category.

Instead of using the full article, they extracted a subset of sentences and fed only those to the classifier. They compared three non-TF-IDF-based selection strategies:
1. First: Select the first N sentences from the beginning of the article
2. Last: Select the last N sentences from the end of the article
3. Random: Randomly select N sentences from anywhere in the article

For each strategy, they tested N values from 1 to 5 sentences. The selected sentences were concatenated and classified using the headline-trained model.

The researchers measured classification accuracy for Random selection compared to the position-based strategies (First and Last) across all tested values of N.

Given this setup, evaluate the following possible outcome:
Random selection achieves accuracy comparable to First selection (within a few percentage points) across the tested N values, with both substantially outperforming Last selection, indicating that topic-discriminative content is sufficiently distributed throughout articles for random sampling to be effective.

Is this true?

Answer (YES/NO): NO